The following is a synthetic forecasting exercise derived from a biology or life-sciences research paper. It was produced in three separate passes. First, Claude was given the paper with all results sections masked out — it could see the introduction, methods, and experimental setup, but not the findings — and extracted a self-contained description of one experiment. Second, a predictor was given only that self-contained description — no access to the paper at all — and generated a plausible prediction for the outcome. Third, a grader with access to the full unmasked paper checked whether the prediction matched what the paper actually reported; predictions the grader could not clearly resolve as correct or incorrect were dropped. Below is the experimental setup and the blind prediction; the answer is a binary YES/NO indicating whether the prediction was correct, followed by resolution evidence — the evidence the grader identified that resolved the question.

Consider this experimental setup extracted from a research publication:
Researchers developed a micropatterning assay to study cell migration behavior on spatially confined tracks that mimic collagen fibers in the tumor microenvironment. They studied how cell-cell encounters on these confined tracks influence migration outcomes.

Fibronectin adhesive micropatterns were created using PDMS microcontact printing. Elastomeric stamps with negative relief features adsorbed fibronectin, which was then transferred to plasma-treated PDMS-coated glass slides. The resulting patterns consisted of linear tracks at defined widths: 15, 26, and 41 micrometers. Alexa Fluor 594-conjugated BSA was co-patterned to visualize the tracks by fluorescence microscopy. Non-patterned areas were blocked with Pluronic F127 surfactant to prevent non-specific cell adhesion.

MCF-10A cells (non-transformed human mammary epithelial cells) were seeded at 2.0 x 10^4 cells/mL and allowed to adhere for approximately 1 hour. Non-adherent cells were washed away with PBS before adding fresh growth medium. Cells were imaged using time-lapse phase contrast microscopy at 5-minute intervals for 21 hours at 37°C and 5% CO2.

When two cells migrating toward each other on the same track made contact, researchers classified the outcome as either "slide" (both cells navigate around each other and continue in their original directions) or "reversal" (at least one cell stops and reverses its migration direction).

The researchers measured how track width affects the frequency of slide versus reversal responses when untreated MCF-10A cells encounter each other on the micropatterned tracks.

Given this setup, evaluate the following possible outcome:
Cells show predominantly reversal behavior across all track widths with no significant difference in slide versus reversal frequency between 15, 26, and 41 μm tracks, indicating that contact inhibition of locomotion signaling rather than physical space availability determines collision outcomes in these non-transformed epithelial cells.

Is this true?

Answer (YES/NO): NO